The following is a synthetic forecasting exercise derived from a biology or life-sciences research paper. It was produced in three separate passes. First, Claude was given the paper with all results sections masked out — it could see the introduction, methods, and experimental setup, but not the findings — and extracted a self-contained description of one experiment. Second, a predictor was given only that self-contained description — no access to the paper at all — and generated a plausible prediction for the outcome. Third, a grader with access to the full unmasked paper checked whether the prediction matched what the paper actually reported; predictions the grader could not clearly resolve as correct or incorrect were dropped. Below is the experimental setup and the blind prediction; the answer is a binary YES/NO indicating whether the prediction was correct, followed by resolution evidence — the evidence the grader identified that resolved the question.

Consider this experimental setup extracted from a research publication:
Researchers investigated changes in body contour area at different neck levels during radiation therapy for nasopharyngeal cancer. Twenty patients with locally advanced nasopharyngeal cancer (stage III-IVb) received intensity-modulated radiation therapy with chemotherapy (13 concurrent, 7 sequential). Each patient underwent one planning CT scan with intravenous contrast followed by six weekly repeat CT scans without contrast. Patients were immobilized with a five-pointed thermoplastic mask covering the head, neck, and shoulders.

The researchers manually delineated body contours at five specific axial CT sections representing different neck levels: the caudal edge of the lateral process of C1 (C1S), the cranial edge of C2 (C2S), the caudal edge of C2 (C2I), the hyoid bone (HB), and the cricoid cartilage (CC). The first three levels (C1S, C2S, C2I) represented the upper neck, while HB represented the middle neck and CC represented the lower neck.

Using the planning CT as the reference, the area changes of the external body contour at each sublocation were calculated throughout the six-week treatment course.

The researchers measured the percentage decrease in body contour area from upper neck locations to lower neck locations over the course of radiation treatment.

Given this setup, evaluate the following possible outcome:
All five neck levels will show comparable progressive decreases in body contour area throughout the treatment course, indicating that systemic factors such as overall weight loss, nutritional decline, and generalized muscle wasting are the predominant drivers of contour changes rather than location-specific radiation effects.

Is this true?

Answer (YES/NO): NO